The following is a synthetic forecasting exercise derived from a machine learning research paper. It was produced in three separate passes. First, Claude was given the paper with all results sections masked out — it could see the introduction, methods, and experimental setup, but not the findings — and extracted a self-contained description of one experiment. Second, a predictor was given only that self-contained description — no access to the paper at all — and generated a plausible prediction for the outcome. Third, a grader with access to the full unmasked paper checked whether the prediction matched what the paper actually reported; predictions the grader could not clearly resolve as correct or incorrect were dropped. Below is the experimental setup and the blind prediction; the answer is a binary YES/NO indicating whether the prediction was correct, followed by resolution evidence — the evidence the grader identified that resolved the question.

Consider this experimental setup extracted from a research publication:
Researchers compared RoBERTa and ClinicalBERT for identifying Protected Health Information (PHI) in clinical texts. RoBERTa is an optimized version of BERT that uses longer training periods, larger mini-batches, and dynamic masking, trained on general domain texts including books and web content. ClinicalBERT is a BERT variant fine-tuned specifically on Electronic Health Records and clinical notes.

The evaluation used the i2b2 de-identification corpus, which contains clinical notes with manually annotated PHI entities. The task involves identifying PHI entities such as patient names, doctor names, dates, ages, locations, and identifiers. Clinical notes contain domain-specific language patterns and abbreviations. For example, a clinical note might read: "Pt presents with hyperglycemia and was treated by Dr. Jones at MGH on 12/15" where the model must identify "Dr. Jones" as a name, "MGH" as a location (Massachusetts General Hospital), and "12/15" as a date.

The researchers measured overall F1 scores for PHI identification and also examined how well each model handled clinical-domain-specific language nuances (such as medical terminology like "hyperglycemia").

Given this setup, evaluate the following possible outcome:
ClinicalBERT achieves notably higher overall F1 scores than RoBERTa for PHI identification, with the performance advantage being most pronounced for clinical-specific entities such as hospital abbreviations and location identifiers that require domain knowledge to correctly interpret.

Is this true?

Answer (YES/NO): NO